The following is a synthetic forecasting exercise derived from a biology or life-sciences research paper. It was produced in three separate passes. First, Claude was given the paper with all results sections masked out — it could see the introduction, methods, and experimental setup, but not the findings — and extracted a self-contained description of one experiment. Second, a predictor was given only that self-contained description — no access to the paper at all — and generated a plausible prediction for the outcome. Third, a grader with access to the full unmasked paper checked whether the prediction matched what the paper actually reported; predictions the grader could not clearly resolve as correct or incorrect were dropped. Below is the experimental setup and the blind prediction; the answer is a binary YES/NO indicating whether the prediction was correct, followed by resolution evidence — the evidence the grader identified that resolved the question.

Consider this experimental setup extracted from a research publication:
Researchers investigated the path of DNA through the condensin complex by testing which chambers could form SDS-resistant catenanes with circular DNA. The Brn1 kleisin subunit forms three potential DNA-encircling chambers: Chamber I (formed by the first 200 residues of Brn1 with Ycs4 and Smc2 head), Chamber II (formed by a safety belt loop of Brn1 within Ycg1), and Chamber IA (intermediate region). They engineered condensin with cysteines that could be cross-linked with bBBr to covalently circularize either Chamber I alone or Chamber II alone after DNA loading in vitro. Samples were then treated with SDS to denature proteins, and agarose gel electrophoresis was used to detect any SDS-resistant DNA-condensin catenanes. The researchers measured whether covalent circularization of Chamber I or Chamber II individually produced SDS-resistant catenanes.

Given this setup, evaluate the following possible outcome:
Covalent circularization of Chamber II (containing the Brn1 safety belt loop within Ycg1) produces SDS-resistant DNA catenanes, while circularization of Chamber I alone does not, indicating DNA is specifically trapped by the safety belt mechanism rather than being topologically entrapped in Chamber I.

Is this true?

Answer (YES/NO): NO